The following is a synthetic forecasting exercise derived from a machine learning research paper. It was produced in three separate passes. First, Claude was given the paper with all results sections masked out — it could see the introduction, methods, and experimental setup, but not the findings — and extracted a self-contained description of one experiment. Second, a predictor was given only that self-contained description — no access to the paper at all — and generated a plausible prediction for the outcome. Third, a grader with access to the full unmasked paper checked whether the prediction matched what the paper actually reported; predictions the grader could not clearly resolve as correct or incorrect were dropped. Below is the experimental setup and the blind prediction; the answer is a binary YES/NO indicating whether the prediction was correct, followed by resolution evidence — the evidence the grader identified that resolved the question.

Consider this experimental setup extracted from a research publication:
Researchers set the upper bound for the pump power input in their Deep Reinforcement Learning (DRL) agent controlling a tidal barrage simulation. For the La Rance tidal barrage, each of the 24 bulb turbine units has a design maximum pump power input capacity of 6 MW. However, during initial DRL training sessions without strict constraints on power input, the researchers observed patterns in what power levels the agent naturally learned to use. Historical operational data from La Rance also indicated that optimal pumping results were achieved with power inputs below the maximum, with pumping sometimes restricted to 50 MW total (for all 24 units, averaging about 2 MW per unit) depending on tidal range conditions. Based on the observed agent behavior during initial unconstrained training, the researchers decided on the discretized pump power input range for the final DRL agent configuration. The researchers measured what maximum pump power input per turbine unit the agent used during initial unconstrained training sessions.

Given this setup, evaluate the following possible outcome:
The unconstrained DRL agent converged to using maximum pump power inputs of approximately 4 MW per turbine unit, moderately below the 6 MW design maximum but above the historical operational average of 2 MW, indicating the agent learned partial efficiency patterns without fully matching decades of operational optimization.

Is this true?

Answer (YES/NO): YES